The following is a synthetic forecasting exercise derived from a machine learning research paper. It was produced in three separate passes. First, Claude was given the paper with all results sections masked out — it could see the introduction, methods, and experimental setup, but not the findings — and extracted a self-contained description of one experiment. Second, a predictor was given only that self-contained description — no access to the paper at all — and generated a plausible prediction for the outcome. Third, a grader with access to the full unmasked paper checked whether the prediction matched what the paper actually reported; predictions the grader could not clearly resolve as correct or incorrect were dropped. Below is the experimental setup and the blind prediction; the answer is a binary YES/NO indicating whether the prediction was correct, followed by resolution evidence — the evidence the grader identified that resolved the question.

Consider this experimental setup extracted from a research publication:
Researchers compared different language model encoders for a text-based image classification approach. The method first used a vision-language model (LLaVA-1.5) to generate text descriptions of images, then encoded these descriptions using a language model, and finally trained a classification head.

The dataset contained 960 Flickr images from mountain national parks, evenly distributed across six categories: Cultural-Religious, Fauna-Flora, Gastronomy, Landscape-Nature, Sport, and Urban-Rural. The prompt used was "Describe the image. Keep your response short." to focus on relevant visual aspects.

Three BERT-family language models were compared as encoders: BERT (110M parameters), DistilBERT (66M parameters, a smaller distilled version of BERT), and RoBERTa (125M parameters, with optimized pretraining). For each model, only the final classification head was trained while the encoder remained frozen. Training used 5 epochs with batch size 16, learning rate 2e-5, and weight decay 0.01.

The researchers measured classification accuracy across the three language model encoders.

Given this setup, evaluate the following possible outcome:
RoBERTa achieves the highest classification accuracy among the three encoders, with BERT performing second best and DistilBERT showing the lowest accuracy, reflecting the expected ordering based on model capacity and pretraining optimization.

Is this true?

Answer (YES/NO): NO